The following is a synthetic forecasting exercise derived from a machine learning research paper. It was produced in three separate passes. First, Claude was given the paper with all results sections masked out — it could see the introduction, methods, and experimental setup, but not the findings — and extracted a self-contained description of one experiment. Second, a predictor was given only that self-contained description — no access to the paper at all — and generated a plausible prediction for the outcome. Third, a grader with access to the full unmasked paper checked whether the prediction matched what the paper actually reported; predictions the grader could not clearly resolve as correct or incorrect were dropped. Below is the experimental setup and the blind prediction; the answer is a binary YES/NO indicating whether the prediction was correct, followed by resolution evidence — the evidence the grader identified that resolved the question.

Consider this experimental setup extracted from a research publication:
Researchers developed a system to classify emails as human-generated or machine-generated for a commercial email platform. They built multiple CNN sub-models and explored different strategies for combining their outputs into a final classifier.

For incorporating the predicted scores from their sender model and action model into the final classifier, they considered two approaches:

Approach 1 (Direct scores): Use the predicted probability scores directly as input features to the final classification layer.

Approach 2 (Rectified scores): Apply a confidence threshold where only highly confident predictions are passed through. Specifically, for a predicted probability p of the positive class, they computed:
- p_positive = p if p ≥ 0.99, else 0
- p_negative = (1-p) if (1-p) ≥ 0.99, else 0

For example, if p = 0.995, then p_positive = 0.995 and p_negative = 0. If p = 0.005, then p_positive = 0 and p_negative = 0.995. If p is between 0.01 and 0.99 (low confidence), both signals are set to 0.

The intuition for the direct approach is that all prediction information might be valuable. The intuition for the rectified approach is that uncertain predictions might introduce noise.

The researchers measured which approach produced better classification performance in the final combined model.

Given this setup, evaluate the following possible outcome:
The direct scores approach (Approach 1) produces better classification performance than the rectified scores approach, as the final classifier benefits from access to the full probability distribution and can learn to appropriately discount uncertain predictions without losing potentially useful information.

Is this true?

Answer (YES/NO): NO